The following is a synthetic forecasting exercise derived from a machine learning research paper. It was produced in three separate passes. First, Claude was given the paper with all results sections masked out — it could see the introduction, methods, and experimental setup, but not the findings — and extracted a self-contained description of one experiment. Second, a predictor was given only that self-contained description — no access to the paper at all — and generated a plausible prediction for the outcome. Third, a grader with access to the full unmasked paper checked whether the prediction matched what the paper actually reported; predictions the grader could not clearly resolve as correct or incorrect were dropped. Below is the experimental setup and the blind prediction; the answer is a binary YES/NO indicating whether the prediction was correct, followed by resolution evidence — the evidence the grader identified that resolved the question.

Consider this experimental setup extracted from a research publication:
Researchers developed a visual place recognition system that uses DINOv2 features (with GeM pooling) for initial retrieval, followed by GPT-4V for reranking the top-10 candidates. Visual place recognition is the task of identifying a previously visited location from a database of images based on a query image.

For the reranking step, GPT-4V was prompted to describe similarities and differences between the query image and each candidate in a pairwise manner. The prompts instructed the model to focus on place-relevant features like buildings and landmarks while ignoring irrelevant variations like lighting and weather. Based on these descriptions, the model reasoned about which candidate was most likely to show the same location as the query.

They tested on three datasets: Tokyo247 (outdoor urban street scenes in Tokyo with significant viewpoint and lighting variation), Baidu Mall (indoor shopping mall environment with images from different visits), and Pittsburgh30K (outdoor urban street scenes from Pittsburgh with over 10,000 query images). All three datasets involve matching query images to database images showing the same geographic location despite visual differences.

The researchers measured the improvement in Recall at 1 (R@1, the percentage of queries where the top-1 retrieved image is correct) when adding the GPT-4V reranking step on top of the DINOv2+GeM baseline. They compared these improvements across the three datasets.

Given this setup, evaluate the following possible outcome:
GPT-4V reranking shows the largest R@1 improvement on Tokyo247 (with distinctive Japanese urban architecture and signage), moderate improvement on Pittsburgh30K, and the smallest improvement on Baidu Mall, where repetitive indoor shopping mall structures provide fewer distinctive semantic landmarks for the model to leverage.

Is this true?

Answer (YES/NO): NO